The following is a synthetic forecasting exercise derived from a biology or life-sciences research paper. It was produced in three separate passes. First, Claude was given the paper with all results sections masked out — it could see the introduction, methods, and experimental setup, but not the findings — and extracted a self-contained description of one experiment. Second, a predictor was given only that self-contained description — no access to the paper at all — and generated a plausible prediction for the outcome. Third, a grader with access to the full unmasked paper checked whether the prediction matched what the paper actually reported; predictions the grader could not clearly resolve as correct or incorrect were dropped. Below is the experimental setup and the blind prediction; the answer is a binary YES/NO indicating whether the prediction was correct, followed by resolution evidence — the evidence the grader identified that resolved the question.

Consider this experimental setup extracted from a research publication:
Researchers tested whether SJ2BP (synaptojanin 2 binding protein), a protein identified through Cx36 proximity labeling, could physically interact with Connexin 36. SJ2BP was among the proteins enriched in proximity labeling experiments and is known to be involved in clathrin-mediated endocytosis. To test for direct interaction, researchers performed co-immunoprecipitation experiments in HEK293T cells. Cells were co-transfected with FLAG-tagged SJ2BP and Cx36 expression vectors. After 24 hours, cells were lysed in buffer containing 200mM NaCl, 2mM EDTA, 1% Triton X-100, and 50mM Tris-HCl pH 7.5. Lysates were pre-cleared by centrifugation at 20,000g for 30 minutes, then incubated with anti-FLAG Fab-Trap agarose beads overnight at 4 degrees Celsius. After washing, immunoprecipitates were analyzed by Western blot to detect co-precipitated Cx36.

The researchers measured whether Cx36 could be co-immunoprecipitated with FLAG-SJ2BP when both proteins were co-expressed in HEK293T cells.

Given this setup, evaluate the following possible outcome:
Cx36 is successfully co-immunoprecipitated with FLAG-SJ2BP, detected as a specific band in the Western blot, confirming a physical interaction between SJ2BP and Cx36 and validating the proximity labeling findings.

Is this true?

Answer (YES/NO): NO